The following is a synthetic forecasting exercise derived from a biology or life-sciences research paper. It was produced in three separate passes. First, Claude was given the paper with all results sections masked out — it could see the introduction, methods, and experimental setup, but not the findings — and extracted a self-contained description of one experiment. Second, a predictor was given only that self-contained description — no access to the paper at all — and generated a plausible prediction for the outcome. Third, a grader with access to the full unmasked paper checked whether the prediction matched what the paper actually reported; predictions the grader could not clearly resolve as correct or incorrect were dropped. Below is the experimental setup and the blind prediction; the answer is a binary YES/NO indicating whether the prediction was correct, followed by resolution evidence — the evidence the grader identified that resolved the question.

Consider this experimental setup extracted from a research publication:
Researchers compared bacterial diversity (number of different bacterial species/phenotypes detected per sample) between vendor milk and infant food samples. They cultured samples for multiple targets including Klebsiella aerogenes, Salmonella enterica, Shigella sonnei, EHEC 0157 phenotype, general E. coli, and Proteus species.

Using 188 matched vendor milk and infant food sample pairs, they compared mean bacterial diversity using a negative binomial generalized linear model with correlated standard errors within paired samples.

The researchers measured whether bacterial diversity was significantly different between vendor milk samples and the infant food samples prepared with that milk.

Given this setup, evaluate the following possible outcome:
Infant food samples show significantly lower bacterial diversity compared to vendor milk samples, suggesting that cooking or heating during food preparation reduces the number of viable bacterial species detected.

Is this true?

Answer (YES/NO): NO